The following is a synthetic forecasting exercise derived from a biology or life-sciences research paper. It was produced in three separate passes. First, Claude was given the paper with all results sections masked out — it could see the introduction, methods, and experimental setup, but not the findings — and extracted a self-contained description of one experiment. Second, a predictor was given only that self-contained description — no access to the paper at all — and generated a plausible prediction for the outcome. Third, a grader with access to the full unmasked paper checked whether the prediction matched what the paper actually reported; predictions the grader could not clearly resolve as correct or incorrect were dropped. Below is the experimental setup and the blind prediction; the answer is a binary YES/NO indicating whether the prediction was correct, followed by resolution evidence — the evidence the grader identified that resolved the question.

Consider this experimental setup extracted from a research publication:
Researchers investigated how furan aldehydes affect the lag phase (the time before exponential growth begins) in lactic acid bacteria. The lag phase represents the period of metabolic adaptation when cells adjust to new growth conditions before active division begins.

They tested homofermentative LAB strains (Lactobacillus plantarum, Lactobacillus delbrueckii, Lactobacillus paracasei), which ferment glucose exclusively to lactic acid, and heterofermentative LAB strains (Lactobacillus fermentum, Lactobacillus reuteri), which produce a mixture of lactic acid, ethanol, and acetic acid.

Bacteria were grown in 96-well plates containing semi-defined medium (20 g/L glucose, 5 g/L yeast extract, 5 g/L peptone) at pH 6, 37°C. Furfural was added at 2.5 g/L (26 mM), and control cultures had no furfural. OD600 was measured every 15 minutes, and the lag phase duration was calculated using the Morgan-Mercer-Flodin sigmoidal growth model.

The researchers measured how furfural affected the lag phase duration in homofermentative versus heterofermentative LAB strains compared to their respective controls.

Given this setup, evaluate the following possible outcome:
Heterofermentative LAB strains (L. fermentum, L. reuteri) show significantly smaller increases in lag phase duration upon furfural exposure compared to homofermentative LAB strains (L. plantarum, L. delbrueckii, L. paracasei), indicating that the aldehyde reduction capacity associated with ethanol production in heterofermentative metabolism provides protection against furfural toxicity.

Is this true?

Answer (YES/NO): NO